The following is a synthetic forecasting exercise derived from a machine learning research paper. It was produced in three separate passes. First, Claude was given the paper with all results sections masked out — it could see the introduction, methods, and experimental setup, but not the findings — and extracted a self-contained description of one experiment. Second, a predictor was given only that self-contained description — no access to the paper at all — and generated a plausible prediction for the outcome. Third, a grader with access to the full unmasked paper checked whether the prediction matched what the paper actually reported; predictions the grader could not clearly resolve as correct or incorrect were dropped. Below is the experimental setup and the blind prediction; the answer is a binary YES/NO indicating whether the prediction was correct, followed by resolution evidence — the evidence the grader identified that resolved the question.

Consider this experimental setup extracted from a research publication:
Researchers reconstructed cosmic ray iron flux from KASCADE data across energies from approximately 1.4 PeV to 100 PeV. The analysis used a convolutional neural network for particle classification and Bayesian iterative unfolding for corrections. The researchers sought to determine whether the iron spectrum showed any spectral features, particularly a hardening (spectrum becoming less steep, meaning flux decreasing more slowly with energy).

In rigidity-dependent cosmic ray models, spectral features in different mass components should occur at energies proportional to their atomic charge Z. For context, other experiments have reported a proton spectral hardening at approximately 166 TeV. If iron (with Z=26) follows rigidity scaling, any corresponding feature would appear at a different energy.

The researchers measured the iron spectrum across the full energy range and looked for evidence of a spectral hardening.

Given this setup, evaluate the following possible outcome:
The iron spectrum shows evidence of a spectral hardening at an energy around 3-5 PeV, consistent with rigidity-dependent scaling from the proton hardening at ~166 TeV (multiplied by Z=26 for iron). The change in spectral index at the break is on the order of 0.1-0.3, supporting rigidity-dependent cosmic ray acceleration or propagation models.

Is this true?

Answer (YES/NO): NO